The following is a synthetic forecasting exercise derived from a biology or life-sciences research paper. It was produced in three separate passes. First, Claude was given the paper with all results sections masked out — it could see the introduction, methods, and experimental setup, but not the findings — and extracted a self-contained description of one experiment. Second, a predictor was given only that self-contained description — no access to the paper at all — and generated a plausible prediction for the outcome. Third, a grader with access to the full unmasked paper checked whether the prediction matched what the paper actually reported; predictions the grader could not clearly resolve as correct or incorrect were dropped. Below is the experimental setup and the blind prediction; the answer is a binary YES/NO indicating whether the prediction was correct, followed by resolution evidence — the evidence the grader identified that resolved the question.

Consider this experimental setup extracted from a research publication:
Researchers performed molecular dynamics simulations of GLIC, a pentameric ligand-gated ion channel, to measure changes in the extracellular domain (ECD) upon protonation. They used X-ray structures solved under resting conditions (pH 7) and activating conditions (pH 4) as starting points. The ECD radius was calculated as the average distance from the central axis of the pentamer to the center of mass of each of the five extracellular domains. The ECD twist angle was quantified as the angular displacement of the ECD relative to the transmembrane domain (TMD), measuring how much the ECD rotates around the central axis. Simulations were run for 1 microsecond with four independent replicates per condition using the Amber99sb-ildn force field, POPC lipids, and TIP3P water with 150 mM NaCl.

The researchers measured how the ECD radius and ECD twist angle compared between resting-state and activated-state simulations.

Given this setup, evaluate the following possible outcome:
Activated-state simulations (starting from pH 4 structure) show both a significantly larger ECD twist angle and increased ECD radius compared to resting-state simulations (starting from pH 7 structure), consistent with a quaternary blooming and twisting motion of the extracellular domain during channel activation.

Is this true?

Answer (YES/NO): NO